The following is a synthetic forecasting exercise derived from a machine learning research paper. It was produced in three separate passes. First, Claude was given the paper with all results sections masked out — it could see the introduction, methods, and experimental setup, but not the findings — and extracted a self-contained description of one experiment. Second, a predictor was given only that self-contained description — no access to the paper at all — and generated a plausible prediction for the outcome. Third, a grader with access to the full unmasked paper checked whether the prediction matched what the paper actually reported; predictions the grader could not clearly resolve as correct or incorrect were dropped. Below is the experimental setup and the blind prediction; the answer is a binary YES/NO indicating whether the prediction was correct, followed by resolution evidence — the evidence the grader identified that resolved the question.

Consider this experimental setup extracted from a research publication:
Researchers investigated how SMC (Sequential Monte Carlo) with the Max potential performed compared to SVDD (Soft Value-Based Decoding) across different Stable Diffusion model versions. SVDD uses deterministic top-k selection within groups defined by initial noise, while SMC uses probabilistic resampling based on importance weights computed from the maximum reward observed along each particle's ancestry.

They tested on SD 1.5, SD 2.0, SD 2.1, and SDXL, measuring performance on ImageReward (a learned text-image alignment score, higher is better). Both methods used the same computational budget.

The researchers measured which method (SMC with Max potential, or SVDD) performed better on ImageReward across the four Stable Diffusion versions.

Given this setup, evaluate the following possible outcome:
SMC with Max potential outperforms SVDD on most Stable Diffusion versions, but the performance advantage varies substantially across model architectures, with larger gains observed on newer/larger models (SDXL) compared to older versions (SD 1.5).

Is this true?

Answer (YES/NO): NO